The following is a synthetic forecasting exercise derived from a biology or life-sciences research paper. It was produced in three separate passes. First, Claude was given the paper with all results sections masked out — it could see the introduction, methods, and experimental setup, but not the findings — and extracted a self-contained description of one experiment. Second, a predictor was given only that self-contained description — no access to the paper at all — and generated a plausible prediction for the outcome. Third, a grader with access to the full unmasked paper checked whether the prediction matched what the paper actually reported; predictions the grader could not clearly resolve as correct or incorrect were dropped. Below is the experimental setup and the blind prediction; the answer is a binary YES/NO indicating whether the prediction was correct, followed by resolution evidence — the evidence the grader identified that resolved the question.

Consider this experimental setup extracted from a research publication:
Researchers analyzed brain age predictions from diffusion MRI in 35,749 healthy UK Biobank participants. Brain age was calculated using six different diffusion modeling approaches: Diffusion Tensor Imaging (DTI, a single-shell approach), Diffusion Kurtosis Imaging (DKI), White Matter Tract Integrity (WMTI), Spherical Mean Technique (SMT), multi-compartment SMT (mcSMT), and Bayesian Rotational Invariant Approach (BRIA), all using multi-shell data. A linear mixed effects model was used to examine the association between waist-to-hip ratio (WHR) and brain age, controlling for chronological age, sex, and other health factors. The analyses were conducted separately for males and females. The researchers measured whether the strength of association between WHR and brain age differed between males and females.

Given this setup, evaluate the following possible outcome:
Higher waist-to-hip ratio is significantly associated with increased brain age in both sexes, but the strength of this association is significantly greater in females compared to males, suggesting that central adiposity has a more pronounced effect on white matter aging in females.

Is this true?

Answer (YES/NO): NO